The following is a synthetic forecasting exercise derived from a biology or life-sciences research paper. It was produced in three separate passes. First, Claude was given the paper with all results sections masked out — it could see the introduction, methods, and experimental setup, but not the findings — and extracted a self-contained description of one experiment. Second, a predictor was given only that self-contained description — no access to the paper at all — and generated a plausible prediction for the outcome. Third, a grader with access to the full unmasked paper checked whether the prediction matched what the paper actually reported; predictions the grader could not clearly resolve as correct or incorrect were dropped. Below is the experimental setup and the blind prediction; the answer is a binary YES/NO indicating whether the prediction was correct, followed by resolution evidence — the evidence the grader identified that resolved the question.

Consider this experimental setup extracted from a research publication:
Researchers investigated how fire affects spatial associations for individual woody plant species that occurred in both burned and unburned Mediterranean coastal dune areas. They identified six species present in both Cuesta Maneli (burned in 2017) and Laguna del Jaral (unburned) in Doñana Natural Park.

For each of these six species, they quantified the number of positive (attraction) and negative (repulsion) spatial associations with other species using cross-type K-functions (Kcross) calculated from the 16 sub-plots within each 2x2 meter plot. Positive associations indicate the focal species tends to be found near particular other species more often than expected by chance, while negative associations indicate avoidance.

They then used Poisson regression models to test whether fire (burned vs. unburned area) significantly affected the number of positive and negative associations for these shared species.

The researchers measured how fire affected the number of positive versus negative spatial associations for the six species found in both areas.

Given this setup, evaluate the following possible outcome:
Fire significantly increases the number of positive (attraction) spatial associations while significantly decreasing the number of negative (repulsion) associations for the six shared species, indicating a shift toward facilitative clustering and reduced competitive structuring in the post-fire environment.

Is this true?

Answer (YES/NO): NO